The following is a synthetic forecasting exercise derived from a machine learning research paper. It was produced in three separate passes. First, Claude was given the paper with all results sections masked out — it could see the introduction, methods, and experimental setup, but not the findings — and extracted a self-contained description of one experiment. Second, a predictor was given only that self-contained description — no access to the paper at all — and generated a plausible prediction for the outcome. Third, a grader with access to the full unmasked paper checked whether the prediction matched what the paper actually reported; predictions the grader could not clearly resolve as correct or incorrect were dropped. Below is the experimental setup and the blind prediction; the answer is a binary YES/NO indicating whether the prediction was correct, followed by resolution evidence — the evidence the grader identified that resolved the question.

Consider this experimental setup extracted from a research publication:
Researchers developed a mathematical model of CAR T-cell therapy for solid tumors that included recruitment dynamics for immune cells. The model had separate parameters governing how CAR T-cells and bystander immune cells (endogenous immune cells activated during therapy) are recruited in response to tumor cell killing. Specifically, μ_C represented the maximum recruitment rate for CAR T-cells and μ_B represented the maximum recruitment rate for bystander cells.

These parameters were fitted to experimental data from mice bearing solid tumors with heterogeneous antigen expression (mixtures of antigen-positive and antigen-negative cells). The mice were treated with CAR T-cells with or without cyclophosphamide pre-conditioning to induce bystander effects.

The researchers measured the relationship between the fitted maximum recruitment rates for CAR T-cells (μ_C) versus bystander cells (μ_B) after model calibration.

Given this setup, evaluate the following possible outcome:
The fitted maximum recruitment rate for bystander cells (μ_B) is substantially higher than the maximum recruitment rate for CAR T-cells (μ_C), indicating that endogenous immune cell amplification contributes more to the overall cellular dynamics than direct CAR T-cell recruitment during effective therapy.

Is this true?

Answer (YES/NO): NO